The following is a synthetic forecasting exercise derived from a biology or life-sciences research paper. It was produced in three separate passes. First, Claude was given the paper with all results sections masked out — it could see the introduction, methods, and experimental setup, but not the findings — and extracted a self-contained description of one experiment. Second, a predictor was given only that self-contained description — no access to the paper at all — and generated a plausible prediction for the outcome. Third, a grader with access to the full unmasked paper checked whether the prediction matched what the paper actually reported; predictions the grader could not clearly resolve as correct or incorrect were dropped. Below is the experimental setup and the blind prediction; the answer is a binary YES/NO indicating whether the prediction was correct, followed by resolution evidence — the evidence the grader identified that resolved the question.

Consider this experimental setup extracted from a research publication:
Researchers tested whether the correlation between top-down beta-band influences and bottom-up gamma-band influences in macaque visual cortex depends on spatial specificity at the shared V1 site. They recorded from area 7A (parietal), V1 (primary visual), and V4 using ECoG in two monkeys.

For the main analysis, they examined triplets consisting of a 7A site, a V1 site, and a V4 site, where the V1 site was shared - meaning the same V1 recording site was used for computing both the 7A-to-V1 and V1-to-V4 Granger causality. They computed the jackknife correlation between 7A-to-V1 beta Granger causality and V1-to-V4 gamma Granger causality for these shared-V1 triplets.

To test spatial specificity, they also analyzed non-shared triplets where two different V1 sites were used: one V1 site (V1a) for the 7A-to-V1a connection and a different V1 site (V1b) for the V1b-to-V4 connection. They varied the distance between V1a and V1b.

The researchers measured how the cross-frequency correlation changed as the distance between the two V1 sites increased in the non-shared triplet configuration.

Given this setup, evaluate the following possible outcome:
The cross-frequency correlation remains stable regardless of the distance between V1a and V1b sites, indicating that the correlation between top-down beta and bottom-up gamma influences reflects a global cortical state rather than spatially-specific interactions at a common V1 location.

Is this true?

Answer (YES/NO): NO